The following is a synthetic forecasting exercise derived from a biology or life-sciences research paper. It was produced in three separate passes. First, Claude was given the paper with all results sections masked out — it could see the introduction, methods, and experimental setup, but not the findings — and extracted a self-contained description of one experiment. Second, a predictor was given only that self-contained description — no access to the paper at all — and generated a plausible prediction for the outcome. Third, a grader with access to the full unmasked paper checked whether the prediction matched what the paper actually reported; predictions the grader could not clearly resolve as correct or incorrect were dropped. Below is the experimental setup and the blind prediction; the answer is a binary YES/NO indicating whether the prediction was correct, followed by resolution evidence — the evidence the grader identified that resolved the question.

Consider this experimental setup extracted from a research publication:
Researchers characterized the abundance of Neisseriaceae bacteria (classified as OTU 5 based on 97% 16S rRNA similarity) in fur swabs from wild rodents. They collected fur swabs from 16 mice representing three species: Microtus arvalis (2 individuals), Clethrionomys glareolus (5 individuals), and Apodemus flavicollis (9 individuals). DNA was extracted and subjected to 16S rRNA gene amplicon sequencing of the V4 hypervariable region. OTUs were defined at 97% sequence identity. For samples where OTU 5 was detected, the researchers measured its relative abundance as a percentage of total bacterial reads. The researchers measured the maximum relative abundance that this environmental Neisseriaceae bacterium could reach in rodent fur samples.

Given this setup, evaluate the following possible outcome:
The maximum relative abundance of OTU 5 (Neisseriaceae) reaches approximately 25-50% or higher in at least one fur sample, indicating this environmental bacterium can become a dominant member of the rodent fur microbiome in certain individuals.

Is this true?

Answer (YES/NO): YES